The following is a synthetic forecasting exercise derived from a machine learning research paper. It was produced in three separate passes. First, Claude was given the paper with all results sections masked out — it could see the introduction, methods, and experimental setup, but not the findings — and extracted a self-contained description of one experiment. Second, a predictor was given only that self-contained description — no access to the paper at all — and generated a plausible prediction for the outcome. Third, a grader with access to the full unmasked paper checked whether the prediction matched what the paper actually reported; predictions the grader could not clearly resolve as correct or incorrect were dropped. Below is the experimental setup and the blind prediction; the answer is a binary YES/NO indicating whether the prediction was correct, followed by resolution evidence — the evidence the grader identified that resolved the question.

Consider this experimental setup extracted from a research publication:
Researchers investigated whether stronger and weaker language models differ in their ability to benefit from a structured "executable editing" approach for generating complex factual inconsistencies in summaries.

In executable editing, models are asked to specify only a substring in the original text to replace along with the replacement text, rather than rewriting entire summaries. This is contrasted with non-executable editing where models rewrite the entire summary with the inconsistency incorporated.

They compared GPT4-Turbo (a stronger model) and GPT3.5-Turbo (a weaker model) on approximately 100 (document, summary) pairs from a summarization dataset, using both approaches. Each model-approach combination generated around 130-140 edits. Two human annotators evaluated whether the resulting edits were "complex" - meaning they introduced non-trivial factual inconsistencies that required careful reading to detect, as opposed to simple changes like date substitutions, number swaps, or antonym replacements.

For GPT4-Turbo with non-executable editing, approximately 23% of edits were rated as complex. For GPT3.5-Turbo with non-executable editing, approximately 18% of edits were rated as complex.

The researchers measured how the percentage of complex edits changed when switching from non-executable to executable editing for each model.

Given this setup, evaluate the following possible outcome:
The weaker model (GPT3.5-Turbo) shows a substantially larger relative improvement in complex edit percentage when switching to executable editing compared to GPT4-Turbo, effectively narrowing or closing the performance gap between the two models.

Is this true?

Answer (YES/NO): NO